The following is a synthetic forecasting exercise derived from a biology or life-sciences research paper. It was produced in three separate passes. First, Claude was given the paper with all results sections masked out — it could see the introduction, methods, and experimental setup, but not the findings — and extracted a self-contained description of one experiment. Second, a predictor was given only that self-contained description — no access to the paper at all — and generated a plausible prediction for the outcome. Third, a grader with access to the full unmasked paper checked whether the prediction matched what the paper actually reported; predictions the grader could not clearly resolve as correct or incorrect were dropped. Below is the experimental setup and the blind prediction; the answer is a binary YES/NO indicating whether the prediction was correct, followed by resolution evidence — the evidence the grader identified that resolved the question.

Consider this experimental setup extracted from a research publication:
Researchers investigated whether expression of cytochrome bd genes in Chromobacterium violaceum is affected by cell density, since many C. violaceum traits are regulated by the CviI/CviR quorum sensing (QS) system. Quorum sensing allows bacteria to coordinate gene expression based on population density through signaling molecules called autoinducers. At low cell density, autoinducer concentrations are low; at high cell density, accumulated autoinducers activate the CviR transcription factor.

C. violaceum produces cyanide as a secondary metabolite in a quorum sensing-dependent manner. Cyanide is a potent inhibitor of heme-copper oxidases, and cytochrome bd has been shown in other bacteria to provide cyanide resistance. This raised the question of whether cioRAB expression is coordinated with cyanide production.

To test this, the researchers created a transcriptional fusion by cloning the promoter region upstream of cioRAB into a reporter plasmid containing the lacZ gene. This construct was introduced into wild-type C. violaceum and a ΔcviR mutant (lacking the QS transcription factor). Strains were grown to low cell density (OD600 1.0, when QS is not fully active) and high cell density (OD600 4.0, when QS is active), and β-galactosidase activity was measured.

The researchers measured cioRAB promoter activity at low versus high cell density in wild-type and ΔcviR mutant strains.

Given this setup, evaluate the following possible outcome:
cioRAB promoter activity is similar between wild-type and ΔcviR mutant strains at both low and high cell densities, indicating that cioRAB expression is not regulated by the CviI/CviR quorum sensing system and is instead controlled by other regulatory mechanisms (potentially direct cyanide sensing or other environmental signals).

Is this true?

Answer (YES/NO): NO